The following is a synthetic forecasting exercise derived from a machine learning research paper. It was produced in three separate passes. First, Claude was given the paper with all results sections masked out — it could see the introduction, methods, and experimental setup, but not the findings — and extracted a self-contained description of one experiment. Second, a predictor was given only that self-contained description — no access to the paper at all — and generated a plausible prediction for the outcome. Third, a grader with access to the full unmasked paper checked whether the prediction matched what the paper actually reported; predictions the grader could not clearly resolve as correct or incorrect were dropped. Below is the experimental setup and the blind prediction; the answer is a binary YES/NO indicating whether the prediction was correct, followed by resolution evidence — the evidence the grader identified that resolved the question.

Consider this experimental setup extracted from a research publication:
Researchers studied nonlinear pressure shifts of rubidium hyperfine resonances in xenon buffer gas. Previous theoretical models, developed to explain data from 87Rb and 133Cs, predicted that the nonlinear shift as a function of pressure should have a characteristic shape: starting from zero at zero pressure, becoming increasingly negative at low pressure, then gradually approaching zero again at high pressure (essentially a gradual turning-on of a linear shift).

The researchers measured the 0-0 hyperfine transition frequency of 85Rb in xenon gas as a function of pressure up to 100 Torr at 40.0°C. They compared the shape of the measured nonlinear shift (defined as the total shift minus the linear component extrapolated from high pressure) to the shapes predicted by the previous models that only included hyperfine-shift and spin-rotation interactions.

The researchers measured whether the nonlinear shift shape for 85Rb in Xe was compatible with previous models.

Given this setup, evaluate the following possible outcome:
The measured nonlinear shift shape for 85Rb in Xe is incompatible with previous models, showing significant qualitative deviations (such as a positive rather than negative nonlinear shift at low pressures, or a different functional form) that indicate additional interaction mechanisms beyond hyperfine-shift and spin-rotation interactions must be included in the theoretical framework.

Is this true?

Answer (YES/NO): YES